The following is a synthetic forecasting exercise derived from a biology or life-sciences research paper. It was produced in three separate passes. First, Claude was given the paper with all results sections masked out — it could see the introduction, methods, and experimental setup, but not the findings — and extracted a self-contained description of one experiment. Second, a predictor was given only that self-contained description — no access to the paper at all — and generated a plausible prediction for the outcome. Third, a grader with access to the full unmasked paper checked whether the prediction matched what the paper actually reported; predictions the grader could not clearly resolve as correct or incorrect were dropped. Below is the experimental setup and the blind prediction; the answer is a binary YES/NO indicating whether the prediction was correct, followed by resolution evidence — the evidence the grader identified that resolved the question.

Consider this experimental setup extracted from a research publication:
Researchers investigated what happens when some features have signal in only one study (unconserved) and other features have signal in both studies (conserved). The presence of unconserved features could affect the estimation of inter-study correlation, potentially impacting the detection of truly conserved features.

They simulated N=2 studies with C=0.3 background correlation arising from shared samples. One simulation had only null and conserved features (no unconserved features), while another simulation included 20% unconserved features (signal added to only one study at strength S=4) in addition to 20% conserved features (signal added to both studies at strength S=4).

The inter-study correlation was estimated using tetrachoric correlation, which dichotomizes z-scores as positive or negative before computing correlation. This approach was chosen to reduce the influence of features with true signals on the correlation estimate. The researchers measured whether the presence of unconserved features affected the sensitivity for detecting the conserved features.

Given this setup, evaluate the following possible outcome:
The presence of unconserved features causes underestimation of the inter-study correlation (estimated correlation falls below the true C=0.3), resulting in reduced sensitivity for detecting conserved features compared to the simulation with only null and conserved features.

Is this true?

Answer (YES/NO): NO